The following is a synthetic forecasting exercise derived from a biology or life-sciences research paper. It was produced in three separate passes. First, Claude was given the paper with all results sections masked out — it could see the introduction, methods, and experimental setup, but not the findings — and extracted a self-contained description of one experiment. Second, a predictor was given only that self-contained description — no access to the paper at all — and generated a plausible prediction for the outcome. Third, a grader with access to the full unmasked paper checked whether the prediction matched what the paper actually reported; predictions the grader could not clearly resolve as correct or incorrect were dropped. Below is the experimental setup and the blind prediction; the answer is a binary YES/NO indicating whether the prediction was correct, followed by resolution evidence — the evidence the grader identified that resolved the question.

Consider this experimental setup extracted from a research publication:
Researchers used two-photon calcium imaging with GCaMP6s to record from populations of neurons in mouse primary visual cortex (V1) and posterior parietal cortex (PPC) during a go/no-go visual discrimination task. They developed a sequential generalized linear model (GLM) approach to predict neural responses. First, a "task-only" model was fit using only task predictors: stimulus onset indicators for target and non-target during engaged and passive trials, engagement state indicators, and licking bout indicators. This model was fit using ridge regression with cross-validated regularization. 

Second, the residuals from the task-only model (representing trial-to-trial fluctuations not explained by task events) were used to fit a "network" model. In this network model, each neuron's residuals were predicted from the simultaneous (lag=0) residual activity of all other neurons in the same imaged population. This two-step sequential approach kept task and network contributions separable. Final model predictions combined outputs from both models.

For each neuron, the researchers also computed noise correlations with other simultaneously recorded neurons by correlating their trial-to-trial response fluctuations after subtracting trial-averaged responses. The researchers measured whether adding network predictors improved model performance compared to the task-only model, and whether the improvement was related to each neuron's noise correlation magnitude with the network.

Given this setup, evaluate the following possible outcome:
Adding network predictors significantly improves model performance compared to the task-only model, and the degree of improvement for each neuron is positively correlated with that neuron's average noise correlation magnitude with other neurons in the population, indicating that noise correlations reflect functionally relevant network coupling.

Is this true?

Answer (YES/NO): YES